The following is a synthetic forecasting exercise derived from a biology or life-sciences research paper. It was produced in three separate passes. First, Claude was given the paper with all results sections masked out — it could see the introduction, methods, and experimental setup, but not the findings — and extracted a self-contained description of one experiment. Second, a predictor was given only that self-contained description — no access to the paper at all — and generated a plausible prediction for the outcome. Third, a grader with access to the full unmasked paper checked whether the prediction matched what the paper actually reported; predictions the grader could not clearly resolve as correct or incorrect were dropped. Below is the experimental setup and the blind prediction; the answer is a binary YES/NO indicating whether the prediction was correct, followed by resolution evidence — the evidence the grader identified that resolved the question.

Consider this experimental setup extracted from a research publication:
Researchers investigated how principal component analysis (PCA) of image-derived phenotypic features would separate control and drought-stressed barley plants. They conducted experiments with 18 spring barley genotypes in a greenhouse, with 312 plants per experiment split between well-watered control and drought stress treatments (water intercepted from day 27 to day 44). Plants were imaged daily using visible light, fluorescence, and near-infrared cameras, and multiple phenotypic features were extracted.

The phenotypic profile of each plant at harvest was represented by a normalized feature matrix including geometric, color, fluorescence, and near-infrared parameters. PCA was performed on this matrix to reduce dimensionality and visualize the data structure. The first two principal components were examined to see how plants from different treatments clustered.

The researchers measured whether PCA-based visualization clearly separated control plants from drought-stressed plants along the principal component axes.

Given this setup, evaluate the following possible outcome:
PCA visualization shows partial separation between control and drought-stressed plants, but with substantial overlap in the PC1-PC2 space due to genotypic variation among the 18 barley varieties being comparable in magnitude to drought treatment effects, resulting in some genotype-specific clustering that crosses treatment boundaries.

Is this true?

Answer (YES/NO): NO